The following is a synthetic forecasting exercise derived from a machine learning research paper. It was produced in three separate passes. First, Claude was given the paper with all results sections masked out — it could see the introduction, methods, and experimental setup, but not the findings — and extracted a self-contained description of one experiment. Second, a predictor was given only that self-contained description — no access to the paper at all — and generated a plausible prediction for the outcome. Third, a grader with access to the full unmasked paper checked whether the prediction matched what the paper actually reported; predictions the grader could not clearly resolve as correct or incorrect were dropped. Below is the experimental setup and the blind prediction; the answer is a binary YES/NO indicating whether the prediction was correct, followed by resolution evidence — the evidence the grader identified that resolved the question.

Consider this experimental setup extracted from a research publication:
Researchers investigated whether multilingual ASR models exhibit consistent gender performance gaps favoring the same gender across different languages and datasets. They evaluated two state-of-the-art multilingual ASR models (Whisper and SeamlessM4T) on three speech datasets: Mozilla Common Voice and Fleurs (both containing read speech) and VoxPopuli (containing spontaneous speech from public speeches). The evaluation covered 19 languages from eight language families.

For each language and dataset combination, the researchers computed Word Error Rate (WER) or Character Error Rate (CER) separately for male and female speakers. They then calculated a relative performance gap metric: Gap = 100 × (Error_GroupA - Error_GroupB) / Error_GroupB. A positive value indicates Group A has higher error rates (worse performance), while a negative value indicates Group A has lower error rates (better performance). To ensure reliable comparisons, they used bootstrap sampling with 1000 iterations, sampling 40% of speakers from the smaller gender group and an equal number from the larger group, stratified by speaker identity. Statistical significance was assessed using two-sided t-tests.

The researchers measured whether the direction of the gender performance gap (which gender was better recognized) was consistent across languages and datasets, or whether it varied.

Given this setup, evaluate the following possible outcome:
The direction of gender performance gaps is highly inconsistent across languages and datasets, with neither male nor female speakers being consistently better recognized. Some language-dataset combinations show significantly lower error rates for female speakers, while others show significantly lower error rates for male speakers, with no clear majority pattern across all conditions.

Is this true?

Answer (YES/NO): NO